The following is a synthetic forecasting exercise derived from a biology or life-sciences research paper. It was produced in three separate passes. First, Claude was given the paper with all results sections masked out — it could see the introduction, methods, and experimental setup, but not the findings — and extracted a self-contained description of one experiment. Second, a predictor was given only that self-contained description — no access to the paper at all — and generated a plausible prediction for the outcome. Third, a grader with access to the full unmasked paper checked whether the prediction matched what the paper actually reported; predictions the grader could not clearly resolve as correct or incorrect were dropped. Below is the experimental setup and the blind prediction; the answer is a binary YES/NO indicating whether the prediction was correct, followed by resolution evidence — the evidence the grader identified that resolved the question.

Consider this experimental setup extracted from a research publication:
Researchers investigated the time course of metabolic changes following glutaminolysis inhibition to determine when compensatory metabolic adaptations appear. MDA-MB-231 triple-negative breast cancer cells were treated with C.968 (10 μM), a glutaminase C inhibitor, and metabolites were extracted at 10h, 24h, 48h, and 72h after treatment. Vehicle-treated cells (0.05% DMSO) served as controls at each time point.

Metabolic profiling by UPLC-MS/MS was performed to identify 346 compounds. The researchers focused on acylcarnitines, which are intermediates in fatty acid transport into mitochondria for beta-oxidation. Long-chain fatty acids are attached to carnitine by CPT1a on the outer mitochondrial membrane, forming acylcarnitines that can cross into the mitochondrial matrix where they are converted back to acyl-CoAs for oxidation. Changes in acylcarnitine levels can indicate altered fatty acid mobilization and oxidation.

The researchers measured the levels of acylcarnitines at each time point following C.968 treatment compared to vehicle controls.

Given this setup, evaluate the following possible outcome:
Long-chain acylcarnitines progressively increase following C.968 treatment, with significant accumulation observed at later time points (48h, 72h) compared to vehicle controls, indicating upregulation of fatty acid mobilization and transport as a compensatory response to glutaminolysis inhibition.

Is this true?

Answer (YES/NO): NO